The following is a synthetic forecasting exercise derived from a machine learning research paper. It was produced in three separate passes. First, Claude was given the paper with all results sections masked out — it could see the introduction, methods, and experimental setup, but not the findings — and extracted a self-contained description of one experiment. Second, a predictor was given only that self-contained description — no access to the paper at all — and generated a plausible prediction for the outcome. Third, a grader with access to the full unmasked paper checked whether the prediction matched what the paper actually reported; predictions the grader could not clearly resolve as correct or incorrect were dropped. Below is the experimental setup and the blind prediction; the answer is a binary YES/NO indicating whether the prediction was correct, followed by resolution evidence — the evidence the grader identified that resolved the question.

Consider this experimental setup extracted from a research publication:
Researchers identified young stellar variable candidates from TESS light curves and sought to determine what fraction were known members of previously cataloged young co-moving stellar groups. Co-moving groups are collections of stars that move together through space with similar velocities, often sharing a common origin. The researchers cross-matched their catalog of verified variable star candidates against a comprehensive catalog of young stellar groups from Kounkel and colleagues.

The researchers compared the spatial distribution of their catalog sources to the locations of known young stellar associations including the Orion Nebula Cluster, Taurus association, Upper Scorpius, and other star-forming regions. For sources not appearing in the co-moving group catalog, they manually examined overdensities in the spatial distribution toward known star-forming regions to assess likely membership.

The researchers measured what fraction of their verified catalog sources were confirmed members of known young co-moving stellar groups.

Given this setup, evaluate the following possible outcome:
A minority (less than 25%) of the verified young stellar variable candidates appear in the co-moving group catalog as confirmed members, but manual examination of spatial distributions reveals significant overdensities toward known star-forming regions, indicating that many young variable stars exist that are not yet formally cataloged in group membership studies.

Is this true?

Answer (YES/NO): NO